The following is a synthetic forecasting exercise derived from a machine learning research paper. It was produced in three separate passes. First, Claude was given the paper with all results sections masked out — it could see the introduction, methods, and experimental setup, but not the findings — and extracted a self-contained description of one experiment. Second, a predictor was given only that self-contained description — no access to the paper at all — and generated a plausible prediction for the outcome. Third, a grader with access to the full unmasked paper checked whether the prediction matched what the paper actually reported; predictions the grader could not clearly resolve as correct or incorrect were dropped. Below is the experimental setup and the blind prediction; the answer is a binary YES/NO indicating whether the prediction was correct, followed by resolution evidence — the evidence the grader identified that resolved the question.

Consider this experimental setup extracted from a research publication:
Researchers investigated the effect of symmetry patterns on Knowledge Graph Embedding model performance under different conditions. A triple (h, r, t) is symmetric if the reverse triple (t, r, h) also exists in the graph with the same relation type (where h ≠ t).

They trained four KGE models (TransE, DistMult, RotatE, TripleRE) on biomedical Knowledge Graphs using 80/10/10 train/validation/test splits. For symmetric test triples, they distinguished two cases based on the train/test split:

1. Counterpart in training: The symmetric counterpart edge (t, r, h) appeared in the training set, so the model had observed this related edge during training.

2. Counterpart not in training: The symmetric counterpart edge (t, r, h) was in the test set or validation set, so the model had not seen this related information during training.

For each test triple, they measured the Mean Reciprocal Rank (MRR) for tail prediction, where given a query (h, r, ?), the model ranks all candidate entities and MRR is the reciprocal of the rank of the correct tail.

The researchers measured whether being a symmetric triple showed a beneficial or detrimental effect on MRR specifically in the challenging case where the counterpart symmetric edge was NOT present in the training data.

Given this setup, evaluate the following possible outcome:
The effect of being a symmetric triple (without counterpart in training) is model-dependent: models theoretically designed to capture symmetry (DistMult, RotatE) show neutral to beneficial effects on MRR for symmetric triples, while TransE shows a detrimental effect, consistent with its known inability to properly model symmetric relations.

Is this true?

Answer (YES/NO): NO